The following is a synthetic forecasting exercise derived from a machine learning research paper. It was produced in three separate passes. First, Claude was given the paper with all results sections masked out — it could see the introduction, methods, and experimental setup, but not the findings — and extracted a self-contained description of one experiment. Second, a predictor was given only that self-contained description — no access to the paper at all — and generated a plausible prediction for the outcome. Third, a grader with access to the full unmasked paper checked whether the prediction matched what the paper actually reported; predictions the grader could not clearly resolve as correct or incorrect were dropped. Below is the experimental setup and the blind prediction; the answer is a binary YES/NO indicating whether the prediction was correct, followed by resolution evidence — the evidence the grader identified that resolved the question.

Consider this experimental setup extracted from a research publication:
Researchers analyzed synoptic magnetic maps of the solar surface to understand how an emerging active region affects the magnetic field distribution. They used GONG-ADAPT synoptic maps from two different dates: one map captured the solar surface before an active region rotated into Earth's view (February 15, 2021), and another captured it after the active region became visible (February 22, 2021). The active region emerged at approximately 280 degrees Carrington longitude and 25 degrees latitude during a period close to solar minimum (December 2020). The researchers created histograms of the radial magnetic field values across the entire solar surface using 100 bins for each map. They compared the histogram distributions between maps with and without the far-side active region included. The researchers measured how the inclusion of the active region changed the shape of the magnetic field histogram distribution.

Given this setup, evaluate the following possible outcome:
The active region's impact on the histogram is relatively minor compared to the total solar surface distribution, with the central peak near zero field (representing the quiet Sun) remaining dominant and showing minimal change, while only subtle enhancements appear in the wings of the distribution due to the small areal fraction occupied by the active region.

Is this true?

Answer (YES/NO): NO